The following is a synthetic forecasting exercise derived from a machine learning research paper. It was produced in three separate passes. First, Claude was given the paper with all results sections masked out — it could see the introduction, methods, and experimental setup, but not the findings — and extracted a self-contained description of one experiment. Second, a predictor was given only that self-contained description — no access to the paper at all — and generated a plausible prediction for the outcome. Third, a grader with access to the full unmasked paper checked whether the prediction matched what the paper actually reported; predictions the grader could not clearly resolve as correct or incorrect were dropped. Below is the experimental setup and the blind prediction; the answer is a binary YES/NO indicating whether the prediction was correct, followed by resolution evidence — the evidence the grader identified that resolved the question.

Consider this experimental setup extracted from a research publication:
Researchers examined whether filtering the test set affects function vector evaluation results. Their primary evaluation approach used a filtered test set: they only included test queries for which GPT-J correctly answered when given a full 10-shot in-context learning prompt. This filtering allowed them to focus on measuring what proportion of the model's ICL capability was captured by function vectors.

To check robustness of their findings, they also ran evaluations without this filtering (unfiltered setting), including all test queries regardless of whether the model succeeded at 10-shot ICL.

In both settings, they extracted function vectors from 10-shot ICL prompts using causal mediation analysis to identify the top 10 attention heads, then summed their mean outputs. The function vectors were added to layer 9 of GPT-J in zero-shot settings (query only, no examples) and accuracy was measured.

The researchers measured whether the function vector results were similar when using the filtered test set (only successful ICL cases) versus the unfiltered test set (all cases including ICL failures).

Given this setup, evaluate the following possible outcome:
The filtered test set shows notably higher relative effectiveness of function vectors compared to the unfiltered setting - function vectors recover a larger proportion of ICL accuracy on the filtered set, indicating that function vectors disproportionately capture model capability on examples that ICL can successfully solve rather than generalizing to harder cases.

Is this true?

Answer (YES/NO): NO